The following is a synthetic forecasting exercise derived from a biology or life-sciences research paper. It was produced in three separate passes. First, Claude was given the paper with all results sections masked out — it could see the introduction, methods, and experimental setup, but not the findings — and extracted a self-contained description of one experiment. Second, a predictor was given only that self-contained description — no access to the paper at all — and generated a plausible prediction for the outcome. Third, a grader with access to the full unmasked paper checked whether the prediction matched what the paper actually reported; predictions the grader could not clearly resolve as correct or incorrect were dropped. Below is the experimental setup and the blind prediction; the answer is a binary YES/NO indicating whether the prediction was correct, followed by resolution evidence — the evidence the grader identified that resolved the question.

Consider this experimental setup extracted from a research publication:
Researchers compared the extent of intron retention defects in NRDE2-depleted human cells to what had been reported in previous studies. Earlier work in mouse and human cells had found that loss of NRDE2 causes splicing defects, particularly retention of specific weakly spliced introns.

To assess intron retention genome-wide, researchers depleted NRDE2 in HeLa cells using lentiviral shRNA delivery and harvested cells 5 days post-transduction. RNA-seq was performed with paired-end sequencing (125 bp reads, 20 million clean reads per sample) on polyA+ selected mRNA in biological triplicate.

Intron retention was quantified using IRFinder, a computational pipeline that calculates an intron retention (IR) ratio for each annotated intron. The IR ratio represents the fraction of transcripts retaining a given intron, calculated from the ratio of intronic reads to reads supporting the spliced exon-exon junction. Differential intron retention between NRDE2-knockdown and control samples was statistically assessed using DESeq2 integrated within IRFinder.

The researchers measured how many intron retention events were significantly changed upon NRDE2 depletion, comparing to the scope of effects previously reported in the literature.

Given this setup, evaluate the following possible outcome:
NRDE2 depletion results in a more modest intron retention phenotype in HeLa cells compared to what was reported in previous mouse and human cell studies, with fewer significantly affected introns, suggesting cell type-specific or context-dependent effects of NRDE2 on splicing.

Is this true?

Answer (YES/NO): NO